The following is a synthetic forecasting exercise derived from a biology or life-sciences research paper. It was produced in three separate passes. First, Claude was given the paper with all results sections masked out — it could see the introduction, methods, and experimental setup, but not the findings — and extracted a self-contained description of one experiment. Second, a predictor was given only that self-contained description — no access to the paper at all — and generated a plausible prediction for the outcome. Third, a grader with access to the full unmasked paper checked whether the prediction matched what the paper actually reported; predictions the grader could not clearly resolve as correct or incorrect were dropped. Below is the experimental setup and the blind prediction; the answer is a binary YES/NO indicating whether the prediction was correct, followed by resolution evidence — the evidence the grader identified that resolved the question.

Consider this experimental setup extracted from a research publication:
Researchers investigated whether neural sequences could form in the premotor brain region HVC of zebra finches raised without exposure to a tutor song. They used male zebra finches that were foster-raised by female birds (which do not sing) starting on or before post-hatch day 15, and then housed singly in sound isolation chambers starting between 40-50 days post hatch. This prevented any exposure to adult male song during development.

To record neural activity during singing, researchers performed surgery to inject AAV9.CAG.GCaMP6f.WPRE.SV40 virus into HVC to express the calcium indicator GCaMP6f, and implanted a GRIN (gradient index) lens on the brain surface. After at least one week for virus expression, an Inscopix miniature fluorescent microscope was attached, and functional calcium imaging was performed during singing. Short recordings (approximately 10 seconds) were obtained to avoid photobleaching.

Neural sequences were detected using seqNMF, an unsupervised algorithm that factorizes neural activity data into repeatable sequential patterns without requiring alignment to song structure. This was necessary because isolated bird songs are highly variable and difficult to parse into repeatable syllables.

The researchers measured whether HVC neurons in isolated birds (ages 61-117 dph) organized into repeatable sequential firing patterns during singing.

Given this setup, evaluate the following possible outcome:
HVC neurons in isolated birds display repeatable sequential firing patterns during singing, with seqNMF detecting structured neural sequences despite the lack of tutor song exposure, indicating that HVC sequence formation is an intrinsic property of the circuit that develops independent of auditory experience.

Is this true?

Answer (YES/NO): YES